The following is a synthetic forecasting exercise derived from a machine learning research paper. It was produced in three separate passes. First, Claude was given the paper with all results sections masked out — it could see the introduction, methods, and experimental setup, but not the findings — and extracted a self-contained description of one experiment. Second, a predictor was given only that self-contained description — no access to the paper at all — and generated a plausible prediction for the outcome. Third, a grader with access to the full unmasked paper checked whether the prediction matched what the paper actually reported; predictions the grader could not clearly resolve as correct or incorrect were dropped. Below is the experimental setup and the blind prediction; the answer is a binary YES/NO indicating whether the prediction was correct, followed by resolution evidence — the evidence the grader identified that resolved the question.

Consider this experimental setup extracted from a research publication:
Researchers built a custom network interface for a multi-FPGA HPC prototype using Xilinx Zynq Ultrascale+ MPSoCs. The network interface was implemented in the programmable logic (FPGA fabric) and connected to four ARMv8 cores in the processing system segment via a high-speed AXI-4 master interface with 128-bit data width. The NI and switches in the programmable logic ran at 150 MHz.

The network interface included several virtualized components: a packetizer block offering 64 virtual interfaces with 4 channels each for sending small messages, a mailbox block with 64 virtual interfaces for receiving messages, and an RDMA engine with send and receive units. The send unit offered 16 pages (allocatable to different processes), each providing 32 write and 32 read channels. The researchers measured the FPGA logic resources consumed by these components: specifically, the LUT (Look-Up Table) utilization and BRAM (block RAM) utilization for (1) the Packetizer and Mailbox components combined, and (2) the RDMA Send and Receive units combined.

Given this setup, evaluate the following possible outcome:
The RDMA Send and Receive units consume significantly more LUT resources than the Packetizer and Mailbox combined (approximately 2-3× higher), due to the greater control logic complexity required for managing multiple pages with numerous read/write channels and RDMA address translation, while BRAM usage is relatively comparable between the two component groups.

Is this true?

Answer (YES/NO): NO